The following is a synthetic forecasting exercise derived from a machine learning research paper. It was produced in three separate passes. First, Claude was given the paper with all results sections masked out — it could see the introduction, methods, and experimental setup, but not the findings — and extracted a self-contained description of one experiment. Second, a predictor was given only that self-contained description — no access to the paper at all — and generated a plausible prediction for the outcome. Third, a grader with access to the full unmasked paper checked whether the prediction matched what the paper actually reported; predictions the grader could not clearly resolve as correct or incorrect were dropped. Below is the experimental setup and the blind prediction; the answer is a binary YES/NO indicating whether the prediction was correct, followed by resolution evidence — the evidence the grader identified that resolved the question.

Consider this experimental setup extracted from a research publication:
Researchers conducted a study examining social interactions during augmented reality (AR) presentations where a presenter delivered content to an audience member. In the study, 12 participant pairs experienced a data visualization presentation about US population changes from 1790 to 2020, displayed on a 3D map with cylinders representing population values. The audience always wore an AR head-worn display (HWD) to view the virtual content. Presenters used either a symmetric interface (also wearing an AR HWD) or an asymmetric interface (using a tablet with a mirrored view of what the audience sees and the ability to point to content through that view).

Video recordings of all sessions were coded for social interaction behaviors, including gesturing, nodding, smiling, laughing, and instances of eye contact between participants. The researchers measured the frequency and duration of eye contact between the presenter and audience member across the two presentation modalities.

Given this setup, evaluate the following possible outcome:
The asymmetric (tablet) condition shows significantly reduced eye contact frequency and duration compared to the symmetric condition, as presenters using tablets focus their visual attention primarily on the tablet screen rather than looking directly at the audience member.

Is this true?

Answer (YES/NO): NO